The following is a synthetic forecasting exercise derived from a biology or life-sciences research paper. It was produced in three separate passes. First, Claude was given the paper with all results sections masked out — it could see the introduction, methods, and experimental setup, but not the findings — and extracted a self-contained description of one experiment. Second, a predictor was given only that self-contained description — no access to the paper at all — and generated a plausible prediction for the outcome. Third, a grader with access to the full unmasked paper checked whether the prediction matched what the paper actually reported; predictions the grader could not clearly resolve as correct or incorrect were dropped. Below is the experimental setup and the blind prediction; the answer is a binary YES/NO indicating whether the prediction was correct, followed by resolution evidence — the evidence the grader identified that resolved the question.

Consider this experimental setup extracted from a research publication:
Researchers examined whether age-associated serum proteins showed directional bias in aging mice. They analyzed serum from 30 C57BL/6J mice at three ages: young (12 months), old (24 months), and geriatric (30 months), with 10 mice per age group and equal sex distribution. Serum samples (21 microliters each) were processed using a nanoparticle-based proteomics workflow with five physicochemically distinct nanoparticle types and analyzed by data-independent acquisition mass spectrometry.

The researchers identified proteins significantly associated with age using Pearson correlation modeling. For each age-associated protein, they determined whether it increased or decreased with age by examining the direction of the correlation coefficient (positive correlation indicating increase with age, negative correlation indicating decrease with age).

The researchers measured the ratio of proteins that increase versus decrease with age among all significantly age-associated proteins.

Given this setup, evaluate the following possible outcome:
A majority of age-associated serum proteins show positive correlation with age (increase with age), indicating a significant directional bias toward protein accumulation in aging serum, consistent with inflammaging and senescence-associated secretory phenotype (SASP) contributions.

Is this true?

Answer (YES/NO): YES